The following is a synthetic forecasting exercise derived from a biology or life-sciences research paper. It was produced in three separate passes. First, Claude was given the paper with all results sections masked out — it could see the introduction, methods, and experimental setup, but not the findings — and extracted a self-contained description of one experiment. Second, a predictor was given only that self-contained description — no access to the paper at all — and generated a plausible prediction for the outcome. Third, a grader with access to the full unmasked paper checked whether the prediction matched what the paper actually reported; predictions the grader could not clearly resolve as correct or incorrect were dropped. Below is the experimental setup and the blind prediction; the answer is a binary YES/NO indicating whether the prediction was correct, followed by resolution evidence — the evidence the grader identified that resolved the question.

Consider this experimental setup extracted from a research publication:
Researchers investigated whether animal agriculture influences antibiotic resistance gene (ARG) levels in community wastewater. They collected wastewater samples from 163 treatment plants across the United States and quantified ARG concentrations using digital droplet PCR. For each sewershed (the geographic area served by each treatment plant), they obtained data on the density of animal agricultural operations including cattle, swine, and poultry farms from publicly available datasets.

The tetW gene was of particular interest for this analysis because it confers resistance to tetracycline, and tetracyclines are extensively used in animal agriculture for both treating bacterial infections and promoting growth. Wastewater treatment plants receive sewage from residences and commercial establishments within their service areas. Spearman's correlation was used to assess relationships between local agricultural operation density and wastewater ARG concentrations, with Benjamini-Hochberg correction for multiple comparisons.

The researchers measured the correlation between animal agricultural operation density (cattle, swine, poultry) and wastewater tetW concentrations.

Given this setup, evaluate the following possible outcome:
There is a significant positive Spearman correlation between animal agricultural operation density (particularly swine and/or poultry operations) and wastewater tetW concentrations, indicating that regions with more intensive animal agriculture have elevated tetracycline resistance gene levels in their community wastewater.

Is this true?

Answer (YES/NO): NO